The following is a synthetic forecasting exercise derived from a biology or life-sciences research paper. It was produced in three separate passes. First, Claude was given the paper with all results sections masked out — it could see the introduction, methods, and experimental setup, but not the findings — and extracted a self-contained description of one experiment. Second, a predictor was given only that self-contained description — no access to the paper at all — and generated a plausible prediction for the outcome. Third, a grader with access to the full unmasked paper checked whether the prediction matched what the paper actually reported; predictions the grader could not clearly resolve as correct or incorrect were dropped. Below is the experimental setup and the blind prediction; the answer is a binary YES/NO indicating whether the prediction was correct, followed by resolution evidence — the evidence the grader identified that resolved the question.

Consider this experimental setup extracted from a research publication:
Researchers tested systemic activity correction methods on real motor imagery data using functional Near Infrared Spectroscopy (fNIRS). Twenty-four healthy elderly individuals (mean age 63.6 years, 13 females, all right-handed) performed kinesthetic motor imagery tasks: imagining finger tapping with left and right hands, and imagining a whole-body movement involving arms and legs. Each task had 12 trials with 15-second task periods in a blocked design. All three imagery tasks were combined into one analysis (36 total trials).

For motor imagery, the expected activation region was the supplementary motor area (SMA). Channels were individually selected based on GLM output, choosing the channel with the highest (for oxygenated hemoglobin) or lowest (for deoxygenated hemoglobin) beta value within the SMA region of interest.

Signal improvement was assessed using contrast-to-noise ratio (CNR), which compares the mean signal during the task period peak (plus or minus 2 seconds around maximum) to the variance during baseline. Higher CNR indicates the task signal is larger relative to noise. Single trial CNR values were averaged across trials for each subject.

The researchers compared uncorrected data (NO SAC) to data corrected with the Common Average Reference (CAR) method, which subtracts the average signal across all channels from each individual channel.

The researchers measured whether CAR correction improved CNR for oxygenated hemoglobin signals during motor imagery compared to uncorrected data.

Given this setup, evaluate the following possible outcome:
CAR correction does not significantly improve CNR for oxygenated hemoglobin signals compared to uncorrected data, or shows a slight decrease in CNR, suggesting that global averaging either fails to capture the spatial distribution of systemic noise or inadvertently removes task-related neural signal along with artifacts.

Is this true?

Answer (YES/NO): YES